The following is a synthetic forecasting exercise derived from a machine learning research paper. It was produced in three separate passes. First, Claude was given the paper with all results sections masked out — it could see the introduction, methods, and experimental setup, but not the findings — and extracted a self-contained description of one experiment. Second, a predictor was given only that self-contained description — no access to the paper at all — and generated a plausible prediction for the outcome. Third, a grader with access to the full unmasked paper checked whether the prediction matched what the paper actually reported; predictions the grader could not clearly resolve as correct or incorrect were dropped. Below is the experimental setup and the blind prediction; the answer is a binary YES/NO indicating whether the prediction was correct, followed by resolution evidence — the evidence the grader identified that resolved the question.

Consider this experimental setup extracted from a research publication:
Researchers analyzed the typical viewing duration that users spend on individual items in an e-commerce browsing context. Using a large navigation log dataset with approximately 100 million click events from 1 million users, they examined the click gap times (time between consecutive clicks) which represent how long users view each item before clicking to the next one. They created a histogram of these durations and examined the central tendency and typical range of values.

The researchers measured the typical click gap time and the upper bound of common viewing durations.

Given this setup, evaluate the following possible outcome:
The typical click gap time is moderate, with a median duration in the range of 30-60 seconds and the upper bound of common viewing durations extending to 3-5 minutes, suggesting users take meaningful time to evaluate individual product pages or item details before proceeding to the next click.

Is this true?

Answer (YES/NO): NO